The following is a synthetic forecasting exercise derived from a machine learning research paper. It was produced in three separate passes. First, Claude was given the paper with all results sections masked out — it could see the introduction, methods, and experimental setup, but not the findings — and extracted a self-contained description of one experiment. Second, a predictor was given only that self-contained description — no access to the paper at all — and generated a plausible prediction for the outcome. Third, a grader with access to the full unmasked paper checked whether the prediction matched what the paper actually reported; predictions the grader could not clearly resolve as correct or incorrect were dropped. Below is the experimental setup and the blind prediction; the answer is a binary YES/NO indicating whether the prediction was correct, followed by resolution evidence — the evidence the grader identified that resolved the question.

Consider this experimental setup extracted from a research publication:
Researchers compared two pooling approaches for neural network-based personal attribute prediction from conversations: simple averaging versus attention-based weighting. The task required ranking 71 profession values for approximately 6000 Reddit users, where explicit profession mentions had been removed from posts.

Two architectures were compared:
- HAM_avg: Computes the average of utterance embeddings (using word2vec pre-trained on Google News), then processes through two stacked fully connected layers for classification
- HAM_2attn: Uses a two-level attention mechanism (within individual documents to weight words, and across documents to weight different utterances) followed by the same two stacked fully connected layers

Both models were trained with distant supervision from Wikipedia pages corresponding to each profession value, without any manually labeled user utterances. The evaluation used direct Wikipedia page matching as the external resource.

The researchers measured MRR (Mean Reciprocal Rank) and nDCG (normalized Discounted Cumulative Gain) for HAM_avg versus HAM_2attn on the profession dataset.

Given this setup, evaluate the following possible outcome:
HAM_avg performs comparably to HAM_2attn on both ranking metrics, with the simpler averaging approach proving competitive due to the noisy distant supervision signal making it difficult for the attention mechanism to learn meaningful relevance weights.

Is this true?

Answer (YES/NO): YES